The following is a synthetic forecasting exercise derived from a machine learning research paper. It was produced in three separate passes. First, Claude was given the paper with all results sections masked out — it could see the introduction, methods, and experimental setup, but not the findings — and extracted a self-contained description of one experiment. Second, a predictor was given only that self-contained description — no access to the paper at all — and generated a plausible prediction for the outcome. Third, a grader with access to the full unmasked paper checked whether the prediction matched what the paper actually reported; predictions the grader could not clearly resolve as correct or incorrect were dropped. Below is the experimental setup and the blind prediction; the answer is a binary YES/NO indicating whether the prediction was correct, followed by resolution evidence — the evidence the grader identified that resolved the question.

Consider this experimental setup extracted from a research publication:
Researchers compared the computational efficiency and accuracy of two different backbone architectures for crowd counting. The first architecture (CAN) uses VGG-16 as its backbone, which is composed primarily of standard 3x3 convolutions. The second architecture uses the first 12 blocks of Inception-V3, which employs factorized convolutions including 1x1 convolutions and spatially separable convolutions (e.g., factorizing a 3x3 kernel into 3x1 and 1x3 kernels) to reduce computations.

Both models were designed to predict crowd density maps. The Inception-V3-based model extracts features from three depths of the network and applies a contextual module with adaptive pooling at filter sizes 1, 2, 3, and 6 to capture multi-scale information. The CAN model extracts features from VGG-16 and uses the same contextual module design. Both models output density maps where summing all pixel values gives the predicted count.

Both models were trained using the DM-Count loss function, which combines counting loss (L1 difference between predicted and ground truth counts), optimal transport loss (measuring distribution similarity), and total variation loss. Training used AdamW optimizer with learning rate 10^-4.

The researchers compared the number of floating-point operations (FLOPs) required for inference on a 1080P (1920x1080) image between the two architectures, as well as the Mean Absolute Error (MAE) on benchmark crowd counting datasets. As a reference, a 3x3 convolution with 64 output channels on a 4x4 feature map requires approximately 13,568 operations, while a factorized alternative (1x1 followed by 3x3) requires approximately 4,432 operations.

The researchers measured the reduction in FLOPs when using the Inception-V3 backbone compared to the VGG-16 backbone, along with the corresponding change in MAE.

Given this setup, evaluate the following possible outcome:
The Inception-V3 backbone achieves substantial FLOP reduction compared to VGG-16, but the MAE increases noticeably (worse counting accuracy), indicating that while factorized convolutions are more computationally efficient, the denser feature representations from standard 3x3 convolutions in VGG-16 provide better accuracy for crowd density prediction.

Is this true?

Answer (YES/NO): YES